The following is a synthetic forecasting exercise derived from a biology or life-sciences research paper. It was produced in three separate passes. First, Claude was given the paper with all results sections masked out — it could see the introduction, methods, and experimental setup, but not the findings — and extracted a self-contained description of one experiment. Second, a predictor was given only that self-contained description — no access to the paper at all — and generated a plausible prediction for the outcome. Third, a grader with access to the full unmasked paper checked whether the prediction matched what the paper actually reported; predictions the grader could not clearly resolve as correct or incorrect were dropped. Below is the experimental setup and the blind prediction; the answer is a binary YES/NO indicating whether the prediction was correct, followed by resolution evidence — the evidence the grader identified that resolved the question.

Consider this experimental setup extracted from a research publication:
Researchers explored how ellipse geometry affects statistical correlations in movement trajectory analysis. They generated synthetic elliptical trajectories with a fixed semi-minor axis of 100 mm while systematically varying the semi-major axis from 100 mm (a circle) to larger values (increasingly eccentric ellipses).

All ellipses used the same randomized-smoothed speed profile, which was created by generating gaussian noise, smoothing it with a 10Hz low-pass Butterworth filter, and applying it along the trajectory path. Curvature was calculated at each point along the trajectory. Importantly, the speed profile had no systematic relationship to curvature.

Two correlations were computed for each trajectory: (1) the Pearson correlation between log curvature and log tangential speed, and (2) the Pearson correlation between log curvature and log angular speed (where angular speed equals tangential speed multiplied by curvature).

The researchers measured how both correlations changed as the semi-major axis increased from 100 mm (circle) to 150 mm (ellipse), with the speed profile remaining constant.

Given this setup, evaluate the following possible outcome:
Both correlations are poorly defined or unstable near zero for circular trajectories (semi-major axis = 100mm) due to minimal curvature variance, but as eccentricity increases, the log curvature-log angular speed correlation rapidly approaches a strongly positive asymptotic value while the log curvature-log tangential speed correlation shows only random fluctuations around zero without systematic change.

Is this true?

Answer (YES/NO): NO